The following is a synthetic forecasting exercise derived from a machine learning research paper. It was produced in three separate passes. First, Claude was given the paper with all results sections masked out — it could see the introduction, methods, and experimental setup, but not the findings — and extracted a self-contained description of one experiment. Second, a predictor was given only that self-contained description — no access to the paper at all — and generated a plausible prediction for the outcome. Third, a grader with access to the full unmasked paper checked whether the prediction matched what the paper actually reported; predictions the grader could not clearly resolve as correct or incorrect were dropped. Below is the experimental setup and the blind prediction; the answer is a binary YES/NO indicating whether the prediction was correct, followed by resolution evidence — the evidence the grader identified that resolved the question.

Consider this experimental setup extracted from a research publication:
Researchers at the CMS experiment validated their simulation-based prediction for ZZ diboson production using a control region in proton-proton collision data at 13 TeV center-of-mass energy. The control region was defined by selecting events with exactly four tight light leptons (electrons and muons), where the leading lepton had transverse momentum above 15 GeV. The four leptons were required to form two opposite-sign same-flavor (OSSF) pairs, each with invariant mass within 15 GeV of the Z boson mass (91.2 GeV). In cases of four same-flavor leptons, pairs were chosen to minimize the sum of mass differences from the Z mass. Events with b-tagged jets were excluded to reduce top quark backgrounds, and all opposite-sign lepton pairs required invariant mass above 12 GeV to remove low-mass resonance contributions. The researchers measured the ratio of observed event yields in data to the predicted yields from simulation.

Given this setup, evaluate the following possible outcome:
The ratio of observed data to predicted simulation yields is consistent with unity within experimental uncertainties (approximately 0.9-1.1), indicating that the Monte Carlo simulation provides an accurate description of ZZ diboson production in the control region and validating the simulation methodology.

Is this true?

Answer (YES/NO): NO